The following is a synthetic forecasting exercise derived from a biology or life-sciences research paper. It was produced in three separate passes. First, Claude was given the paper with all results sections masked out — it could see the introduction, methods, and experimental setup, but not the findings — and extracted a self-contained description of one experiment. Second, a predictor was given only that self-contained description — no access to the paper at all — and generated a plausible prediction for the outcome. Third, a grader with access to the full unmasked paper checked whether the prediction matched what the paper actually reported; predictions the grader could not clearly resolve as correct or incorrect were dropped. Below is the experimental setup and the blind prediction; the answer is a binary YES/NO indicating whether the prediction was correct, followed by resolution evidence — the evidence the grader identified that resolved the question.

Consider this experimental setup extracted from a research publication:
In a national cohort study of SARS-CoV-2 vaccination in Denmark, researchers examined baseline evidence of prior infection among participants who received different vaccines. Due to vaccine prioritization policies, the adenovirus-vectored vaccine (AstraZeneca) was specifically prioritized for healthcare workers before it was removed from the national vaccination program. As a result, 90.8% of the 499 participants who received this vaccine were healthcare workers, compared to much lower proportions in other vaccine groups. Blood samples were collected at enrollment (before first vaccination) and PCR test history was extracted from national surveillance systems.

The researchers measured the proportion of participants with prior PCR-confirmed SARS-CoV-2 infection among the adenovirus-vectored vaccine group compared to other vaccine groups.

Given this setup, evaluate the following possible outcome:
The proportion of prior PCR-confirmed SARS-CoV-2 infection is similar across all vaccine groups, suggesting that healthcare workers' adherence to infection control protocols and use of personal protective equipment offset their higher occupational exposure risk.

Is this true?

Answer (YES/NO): NO